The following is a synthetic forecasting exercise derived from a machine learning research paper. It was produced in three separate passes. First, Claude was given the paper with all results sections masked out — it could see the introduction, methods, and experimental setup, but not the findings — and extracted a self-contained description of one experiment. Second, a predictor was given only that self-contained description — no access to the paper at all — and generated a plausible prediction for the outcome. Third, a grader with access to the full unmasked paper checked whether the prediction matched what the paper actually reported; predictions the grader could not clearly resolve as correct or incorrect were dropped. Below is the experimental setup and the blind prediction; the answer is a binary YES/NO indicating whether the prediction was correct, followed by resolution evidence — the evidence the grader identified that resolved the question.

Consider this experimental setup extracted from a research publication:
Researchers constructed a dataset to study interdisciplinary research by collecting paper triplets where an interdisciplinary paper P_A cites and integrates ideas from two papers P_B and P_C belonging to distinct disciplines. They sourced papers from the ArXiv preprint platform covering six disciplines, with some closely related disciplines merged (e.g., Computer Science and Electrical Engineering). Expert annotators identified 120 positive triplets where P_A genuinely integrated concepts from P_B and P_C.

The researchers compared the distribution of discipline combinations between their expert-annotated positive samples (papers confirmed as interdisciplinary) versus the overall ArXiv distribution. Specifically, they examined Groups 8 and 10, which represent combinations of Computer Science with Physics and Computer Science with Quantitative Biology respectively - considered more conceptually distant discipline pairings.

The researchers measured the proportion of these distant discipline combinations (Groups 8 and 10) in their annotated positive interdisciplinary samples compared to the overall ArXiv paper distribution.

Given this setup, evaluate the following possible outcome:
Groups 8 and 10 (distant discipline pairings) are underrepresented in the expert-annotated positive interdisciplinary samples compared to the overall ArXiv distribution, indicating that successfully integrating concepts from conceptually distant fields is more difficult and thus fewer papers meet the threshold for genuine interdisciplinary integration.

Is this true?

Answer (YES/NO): NO